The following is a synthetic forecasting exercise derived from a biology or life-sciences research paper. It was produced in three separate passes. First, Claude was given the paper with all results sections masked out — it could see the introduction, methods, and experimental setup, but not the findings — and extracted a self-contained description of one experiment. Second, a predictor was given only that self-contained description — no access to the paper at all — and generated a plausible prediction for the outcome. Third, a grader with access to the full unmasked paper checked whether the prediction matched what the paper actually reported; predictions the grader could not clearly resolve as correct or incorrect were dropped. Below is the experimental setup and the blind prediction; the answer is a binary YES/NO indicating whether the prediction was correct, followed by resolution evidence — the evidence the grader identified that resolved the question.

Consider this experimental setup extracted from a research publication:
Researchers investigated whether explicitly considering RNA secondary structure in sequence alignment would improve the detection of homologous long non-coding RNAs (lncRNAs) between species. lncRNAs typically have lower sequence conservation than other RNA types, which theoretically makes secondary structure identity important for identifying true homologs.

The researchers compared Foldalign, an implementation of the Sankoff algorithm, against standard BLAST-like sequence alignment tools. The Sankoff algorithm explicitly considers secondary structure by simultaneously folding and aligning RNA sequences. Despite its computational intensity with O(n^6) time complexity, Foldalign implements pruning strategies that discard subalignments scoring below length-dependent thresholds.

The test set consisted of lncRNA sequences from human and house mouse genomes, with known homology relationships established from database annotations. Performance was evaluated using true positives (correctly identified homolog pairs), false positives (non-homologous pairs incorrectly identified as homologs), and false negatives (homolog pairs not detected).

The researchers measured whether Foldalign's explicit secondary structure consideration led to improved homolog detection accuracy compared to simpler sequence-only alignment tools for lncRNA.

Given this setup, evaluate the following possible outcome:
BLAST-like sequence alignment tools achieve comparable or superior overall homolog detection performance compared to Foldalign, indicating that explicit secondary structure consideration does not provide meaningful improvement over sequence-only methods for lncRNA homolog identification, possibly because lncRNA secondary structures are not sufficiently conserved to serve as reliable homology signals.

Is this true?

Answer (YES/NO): YES